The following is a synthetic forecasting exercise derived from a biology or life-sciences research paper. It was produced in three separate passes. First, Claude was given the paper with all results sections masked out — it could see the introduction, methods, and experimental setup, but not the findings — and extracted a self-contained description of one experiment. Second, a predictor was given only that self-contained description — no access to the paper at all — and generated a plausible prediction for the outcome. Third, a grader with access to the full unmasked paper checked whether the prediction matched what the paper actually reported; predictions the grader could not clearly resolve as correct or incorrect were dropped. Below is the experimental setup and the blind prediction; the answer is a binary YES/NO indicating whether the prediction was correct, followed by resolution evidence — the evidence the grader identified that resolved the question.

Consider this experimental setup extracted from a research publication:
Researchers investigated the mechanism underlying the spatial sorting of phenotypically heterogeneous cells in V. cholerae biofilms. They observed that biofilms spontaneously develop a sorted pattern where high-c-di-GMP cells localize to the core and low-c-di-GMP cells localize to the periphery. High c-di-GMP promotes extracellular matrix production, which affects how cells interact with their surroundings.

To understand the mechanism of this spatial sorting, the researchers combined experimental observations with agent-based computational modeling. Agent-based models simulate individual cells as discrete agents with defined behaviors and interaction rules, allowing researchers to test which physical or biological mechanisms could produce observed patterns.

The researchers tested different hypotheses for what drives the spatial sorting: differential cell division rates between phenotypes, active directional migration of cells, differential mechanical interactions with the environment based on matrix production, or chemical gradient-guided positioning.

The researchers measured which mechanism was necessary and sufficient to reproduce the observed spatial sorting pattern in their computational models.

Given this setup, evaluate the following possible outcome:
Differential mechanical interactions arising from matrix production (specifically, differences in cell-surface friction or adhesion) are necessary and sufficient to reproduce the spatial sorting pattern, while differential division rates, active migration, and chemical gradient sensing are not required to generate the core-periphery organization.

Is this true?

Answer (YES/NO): YES